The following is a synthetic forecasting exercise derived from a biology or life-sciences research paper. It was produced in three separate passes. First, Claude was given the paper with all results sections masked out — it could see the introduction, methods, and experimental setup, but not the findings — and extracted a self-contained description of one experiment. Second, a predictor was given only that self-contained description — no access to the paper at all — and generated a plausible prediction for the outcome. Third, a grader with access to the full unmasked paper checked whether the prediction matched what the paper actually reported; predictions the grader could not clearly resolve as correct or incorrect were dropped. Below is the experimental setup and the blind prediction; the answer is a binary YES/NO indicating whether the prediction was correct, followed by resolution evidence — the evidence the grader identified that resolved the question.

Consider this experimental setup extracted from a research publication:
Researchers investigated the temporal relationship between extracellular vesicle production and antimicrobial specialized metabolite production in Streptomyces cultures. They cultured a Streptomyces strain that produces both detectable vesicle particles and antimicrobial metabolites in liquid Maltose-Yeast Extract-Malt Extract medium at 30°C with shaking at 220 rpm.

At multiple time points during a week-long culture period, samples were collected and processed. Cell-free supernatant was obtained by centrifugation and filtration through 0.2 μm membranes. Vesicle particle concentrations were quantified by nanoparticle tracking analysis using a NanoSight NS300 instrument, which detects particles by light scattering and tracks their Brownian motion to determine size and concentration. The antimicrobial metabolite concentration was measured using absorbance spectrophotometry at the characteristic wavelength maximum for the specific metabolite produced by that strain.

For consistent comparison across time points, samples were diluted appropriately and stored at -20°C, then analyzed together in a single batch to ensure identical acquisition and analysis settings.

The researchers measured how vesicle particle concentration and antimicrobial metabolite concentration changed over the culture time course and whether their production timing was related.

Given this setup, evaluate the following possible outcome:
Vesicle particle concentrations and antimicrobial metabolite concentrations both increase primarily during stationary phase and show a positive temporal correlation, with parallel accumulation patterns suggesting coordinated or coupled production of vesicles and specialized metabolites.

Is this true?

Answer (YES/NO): YES